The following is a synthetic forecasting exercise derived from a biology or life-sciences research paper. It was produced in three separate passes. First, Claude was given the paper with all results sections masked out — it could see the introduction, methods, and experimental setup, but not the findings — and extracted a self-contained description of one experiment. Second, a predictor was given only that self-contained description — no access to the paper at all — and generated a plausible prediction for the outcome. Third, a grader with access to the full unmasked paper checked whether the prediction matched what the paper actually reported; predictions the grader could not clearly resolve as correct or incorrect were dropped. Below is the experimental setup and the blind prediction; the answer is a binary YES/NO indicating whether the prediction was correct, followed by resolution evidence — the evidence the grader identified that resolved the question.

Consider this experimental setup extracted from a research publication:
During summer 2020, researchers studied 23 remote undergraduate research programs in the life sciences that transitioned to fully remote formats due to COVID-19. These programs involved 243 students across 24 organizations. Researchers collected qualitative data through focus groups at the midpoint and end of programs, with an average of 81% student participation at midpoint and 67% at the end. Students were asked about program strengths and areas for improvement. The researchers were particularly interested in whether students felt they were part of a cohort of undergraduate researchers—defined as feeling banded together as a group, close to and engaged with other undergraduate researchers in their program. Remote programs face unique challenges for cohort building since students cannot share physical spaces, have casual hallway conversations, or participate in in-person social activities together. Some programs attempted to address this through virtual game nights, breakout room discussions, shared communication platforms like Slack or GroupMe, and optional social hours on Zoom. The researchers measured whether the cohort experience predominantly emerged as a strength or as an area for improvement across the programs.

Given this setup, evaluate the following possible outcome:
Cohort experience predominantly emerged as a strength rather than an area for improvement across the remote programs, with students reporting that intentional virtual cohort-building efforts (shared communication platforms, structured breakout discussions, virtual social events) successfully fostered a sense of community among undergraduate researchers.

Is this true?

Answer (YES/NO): NO